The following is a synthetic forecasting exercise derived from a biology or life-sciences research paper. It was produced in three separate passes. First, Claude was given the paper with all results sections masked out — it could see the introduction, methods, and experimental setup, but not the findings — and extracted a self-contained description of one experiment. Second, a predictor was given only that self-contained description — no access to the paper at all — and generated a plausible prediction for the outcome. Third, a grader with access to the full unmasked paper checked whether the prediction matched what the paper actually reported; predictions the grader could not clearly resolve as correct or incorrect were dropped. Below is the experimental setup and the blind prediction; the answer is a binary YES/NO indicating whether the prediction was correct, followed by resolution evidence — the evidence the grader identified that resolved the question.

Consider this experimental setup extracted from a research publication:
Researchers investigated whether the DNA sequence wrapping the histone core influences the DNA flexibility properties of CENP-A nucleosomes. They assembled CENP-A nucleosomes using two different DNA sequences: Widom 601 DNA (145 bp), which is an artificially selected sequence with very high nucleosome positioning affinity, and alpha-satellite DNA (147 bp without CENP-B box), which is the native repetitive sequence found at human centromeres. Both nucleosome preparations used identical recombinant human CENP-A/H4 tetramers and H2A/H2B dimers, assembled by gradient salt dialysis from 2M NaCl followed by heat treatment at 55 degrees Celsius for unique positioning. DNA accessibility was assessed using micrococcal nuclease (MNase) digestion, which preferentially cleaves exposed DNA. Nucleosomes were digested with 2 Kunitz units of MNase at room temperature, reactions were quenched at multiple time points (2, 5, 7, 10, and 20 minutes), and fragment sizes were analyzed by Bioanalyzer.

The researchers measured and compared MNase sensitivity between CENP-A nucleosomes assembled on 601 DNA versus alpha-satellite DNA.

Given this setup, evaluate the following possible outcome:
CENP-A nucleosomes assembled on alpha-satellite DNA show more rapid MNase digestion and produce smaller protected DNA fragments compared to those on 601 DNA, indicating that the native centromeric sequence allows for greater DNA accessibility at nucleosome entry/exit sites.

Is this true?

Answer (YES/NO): NO